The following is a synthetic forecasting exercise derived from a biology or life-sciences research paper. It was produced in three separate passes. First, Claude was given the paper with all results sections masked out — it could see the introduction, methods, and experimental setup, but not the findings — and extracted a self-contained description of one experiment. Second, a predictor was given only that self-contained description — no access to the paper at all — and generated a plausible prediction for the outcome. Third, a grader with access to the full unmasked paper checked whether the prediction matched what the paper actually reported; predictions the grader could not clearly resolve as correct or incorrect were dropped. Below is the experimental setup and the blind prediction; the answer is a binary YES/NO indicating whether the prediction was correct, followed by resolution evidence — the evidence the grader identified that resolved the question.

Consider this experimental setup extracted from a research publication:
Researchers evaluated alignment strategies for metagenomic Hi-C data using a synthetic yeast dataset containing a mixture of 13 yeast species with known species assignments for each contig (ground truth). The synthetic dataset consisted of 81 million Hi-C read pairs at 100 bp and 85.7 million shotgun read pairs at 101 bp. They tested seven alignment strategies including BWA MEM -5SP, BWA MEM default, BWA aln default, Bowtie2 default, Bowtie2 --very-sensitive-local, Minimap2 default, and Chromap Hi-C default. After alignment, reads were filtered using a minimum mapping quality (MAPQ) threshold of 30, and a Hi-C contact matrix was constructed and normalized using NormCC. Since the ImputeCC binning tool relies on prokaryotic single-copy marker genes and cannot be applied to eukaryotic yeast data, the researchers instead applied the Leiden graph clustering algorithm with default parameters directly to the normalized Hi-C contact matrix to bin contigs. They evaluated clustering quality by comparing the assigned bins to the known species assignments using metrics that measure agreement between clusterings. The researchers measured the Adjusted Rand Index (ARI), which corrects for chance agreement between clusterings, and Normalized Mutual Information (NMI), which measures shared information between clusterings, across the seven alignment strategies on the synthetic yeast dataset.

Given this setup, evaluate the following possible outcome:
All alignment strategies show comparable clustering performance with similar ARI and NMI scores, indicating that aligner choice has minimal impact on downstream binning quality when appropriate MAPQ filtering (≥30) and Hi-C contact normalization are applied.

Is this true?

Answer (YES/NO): NO